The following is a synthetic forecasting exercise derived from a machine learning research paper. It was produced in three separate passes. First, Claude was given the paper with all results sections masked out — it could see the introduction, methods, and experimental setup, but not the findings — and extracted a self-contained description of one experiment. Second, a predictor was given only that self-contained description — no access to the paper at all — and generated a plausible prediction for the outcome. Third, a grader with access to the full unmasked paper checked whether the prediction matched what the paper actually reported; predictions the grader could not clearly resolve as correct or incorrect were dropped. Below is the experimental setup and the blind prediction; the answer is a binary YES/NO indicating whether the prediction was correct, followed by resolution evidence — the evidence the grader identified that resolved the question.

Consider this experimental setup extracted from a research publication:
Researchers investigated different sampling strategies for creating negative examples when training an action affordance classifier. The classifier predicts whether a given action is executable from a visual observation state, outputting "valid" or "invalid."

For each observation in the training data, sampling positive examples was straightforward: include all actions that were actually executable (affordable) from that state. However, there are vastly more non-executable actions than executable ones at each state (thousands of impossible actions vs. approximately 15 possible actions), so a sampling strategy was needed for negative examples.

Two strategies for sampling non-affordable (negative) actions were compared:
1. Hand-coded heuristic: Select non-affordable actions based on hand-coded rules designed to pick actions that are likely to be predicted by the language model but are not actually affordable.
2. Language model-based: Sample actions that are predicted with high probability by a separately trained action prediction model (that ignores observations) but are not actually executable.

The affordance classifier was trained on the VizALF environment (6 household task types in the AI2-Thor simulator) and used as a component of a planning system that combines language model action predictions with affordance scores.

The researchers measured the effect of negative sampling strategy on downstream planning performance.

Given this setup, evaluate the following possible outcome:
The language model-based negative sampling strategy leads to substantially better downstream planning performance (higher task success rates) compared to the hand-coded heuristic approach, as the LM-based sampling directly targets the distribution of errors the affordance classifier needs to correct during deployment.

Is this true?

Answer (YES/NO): NO